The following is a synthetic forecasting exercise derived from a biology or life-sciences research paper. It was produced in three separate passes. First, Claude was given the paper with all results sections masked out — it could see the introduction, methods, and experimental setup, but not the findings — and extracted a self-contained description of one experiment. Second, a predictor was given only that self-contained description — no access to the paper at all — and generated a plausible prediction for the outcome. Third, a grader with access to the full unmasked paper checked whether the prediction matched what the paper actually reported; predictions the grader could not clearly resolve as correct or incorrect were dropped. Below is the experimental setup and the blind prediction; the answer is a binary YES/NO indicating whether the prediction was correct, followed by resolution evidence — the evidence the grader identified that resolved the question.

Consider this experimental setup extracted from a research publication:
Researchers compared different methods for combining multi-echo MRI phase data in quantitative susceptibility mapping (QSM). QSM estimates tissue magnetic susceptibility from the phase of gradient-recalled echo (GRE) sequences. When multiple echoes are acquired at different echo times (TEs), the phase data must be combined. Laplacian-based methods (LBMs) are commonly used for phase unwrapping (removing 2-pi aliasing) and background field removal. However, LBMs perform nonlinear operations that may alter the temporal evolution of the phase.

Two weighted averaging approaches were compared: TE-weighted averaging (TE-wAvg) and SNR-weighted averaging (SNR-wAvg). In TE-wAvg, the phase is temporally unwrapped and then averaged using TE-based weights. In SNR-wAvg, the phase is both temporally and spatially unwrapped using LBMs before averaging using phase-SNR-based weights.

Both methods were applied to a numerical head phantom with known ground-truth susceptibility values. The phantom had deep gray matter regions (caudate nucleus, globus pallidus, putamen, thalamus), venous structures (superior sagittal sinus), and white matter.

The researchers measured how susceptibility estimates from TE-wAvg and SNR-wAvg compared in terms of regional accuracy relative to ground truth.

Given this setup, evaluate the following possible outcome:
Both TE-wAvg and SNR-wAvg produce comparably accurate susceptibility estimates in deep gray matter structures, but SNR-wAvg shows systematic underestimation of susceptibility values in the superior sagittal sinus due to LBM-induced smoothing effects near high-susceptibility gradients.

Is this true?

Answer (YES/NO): NO